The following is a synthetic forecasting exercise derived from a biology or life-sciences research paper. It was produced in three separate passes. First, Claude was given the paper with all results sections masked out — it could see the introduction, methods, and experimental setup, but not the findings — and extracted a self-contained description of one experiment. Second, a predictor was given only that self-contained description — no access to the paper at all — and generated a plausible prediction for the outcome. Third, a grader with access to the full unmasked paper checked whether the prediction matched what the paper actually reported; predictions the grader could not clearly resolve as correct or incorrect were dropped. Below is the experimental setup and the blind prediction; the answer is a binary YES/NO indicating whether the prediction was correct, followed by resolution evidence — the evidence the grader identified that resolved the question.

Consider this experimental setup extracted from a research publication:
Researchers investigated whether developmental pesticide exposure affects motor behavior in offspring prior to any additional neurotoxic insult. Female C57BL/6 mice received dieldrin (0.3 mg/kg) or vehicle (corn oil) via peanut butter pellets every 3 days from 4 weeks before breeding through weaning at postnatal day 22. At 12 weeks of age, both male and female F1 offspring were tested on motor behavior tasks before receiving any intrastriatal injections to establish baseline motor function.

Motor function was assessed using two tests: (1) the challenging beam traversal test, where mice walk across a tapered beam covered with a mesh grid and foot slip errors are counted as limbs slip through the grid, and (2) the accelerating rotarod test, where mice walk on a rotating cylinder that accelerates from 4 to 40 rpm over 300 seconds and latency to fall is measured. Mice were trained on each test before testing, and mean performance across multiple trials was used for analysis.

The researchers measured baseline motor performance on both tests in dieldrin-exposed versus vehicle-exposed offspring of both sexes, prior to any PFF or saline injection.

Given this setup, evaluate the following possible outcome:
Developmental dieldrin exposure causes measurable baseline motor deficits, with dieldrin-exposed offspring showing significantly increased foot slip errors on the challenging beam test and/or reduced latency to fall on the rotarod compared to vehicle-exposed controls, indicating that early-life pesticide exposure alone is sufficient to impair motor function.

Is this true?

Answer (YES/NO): NO